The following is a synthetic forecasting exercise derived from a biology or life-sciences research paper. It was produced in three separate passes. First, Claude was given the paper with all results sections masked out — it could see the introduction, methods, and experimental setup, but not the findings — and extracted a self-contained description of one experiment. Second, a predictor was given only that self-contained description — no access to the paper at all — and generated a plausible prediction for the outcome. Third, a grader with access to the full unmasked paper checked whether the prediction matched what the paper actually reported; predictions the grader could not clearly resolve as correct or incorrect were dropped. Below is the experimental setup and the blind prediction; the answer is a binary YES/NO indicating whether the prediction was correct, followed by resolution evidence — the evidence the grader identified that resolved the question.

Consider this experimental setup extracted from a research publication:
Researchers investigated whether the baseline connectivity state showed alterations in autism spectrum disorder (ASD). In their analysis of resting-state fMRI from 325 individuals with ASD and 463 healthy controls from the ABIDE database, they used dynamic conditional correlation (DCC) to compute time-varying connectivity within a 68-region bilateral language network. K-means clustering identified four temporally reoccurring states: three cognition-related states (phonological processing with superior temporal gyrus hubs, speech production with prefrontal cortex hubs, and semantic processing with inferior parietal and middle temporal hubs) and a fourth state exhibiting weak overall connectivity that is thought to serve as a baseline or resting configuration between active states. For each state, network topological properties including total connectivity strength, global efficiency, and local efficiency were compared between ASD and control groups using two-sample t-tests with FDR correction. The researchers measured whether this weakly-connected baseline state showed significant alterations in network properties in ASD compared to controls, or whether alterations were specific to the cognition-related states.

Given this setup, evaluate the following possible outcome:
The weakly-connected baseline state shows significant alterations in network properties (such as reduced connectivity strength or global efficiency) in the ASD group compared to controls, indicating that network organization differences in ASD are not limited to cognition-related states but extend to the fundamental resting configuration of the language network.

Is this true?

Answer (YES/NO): NO